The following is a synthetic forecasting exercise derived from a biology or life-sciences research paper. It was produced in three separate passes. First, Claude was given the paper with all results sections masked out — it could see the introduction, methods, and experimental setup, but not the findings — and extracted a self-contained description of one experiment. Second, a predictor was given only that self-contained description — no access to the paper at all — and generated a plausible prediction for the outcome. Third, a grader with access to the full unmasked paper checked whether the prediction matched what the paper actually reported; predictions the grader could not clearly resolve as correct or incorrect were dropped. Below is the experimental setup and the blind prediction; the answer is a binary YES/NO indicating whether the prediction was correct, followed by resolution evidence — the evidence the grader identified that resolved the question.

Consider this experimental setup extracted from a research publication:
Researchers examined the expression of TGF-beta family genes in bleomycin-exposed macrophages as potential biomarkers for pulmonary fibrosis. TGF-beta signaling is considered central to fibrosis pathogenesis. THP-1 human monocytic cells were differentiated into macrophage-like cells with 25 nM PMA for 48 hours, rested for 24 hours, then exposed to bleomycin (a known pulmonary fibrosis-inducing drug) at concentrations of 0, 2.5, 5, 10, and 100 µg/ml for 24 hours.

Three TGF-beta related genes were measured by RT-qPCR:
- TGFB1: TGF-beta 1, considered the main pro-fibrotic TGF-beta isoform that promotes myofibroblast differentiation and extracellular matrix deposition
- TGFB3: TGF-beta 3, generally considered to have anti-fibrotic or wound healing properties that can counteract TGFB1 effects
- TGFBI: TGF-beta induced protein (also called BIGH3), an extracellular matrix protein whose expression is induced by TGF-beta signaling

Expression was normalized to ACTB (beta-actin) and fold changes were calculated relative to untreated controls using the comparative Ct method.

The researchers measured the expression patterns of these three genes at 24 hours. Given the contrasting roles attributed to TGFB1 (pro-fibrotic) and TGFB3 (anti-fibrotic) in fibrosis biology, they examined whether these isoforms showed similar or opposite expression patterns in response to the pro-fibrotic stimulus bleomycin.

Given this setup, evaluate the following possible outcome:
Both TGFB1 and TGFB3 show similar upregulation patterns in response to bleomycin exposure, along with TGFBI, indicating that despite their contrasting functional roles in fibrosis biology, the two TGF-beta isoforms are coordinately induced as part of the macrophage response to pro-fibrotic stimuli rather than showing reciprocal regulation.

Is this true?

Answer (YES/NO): NO